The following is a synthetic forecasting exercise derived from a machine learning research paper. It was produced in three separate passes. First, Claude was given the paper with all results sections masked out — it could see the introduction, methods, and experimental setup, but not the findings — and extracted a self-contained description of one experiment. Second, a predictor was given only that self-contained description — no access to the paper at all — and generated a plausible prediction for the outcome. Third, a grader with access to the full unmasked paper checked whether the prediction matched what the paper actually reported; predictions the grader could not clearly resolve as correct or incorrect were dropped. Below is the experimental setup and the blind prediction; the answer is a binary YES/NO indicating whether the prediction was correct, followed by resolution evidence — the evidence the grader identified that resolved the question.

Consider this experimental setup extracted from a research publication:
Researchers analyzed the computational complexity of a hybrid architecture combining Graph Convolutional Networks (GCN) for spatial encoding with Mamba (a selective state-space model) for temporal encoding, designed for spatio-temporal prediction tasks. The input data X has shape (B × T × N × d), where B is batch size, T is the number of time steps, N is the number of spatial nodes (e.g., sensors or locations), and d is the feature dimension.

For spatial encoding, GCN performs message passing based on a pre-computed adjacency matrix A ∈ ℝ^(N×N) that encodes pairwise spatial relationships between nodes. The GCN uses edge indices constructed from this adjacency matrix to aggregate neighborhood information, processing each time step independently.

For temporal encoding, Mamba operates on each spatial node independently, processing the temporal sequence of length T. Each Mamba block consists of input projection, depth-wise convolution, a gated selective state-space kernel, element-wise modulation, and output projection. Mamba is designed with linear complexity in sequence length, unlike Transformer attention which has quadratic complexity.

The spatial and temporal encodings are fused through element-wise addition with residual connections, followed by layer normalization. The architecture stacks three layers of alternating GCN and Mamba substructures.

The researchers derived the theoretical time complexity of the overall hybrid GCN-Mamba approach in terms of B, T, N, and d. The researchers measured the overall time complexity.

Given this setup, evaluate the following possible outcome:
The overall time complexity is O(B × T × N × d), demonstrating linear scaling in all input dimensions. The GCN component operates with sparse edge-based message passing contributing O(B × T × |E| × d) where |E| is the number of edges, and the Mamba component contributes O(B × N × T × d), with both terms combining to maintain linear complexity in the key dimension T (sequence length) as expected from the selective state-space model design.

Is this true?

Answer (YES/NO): NO